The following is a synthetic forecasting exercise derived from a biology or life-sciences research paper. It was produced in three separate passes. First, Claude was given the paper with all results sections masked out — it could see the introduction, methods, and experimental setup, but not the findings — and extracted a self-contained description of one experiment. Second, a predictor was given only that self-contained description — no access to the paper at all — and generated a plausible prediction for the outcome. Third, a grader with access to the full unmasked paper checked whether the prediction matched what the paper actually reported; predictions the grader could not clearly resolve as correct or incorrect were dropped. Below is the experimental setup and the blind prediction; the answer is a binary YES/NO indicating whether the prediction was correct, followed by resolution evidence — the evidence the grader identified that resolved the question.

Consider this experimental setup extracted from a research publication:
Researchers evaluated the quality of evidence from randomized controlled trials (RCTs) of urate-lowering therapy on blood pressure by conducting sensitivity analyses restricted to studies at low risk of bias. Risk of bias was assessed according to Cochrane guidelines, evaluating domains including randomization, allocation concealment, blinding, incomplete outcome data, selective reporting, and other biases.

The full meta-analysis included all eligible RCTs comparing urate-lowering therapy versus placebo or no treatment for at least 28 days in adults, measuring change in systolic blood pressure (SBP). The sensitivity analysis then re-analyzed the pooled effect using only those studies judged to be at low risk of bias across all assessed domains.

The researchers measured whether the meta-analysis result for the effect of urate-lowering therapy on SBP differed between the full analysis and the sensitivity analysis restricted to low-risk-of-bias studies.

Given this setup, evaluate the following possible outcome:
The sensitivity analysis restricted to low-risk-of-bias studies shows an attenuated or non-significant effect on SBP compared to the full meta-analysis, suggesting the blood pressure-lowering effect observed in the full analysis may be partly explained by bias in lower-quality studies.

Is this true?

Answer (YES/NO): NO